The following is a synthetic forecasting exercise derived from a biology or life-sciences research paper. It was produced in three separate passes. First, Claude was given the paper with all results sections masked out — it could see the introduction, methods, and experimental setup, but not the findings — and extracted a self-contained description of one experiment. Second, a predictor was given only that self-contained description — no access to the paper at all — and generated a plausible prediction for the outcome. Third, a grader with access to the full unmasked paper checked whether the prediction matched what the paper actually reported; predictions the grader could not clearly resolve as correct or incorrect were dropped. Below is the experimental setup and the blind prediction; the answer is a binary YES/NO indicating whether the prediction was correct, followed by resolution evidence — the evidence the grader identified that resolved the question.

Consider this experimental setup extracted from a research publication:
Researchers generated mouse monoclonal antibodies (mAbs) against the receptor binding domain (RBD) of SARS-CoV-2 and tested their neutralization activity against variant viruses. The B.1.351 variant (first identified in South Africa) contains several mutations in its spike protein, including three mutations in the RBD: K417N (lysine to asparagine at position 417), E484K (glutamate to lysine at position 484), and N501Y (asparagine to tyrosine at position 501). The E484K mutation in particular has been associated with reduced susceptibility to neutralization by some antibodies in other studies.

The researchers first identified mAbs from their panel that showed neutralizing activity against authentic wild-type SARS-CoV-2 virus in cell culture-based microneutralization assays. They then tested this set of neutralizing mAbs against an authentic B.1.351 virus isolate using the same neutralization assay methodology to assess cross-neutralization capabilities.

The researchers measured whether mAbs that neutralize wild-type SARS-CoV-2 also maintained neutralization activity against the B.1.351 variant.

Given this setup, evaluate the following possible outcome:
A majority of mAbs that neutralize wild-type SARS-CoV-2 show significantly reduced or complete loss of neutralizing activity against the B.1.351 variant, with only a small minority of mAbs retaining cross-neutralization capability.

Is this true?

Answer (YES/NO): NO